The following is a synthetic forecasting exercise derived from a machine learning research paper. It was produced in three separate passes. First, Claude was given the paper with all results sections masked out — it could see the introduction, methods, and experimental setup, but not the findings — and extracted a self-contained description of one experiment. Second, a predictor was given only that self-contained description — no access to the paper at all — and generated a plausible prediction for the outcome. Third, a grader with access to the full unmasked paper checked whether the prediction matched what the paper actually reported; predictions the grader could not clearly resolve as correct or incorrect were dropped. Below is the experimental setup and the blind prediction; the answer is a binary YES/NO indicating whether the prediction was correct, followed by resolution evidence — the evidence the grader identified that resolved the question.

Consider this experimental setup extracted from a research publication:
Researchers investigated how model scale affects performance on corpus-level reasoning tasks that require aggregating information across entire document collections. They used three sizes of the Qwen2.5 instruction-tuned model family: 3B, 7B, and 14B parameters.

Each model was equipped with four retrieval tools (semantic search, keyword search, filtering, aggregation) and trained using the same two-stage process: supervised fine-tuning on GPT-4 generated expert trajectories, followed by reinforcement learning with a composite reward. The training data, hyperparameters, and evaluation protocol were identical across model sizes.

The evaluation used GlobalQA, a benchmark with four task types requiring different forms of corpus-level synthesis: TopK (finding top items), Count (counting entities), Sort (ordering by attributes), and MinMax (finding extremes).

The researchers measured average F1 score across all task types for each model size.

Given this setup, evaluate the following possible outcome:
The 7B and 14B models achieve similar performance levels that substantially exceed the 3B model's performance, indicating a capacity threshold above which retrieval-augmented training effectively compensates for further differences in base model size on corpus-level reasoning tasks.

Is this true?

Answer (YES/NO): NO